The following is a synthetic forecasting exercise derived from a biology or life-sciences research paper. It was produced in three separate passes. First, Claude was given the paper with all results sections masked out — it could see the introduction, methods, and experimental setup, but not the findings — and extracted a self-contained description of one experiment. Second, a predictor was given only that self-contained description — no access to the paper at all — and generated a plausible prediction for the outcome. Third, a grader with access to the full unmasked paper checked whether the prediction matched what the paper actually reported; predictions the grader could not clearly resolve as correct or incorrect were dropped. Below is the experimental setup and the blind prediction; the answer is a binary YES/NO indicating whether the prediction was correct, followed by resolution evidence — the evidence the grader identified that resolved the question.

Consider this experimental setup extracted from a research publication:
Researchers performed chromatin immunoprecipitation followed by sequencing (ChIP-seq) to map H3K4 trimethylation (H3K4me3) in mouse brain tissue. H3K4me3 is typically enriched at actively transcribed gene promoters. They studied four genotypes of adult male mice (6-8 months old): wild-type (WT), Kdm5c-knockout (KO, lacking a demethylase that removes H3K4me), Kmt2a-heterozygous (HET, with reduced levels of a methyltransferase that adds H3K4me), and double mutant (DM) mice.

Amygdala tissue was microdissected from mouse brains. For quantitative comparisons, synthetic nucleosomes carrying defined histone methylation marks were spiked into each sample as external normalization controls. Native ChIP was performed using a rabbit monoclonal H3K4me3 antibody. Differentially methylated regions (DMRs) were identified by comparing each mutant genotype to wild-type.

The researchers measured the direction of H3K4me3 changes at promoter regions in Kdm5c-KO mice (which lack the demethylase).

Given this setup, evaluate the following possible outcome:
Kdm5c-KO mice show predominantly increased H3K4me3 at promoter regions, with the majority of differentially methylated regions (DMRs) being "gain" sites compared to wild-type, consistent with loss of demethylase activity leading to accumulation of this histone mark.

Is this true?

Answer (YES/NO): NO